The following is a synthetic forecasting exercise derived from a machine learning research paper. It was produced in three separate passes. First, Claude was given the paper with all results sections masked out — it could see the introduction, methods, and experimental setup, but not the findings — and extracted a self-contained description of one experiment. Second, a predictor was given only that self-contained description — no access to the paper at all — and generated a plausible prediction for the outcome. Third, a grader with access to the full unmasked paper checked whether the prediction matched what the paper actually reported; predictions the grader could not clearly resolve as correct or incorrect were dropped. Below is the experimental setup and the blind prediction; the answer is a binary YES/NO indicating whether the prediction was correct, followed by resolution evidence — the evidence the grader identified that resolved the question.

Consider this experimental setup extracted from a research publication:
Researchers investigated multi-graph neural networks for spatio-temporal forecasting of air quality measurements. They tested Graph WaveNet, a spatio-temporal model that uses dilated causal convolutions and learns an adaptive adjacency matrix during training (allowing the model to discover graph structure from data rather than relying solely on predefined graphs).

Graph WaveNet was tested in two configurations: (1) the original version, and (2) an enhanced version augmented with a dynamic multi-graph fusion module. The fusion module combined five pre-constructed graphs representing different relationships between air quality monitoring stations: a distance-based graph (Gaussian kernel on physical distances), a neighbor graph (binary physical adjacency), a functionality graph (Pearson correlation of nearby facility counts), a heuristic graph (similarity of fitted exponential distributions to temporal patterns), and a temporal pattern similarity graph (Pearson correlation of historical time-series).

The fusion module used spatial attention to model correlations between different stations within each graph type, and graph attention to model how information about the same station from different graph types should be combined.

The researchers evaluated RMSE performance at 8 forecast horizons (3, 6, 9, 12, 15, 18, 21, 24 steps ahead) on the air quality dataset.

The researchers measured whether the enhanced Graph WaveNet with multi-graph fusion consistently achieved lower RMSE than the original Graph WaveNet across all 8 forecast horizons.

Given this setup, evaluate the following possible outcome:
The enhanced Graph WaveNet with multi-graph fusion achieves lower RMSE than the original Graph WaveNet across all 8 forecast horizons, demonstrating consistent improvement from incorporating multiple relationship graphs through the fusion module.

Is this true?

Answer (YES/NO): NO